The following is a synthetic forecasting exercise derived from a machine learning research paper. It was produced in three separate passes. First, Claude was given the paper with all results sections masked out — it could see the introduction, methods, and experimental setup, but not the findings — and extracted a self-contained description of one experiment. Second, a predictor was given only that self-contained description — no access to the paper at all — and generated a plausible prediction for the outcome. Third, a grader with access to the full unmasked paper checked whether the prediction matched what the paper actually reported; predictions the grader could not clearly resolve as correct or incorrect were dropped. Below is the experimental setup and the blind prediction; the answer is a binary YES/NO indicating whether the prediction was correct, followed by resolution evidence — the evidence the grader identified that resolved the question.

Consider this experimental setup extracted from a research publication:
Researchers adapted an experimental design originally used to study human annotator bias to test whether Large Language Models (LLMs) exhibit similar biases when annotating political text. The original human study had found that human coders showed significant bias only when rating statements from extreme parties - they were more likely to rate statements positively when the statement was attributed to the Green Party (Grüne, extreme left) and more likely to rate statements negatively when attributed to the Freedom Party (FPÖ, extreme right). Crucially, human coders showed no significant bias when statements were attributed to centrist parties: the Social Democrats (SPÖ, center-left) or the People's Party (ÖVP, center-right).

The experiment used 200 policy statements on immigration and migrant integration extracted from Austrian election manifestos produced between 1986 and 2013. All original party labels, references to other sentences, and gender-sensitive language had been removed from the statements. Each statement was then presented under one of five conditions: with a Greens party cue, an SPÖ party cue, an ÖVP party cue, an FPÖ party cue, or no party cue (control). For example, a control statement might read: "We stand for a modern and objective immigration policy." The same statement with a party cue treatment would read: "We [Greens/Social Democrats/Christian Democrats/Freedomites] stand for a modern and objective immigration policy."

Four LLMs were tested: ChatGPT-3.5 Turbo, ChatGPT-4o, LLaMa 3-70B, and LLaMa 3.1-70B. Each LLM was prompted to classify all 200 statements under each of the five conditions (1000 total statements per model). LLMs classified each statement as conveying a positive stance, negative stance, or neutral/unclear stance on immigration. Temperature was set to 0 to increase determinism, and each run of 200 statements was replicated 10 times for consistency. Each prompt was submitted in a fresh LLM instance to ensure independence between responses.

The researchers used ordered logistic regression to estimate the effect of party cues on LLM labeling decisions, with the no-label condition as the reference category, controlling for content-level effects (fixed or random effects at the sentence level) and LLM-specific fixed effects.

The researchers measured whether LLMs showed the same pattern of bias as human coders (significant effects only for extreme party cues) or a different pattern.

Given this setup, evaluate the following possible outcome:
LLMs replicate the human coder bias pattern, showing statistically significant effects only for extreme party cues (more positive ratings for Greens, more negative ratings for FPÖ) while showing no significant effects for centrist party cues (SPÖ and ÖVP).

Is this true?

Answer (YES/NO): NO